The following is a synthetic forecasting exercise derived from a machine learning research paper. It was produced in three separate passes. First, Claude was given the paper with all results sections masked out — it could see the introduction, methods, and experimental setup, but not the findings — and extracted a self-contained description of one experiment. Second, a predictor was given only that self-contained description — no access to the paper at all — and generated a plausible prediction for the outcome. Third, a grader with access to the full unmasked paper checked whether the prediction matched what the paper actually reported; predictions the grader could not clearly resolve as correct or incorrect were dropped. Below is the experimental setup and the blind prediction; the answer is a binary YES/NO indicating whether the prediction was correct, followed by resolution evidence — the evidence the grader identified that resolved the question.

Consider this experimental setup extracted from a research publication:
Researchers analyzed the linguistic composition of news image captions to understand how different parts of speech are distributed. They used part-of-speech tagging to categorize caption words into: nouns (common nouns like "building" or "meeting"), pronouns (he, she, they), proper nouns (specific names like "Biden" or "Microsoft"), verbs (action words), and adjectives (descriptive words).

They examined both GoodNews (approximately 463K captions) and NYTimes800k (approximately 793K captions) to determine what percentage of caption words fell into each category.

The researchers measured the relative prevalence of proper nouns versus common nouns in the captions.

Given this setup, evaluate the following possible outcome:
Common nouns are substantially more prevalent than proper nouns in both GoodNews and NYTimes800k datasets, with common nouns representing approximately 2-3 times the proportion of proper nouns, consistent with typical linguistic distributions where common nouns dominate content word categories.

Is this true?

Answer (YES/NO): NO